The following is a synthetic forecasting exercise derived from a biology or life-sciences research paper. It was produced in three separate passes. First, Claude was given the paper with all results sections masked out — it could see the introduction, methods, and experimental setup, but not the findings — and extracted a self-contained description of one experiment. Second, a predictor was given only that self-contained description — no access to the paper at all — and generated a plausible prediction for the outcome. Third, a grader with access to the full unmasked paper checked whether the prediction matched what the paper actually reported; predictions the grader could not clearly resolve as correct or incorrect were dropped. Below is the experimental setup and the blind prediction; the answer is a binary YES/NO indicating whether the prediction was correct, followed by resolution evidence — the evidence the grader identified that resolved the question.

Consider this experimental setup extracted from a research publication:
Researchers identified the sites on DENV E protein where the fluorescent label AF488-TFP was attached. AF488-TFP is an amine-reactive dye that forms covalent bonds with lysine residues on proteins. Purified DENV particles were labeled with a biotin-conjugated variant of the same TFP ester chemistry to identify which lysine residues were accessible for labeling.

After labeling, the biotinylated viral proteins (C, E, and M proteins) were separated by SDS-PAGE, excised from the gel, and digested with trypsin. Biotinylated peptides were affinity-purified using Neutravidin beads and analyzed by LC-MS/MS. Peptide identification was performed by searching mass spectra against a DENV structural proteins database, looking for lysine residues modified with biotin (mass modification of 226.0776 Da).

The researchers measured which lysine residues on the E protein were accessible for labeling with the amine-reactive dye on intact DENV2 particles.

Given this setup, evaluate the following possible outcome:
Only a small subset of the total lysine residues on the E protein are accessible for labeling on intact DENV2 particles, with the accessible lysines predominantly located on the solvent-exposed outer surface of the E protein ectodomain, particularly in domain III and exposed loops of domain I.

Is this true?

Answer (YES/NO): NO